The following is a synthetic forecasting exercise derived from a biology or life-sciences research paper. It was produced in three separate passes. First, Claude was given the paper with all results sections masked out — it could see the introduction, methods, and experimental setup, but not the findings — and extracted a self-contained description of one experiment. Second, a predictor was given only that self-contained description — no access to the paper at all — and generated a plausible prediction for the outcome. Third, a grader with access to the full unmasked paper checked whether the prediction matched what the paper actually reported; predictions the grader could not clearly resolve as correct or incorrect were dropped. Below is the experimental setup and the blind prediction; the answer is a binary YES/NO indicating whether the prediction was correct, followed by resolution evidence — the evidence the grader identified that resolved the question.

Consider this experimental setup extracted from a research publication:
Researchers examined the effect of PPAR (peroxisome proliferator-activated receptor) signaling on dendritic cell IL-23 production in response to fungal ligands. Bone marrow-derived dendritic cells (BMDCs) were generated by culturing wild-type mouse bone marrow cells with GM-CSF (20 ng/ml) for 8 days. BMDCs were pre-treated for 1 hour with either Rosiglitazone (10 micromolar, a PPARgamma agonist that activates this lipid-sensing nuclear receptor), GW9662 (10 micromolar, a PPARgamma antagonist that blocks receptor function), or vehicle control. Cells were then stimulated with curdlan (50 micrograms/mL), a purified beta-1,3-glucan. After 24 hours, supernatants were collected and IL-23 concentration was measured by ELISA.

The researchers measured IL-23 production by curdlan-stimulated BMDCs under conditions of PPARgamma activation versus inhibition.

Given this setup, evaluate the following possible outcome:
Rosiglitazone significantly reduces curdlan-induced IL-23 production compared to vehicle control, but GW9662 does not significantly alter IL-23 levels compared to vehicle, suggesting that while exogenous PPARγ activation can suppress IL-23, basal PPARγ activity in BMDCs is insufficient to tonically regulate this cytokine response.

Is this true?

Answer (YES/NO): NO